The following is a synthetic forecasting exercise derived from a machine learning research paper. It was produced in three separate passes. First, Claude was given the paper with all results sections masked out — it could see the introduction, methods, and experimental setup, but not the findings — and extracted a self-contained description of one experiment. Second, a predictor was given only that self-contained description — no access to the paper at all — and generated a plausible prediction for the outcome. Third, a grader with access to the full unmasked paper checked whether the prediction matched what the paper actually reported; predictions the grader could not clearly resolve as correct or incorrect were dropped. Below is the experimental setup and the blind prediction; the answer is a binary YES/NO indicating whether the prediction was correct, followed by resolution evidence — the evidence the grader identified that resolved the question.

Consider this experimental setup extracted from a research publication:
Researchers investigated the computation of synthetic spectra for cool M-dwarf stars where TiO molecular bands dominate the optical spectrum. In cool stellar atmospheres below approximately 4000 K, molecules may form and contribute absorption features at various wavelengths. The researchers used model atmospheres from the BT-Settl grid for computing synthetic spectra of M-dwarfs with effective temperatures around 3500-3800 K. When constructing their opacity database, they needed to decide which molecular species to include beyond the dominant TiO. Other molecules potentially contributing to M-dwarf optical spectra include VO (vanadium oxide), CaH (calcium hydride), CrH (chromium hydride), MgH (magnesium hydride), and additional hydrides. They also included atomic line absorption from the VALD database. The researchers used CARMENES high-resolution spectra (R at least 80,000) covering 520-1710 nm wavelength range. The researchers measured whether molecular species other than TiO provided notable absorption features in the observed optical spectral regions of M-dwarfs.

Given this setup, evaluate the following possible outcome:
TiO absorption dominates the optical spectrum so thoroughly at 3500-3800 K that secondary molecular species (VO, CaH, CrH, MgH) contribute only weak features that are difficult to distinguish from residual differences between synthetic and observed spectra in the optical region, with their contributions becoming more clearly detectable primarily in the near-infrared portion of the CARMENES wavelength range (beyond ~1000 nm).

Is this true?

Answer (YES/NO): NO